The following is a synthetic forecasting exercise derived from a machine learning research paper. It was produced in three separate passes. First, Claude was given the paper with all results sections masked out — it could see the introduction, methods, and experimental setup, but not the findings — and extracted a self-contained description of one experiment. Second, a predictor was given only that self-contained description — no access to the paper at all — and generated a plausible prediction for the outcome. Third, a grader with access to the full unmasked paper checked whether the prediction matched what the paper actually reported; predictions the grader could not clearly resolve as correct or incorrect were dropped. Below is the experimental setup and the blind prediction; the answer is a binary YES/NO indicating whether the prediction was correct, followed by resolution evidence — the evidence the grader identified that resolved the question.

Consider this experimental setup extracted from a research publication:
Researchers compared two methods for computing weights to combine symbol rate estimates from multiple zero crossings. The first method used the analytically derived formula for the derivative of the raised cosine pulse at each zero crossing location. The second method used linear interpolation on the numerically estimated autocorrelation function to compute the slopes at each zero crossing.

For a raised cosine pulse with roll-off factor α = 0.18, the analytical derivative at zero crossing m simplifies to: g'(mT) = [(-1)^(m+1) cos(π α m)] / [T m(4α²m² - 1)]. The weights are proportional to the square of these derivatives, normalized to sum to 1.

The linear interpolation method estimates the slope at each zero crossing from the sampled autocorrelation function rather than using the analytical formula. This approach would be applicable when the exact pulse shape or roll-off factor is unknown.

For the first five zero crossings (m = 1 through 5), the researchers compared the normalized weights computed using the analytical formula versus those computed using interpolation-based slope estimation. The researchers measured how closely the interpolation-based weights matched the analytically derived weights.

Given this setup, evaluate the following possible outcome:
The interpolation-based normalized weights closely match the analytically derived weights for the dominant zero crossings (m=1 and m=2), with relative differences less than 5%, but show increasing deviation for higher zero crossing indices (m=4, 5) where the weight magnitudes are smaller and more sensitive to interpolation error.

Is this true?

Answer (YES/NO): NO